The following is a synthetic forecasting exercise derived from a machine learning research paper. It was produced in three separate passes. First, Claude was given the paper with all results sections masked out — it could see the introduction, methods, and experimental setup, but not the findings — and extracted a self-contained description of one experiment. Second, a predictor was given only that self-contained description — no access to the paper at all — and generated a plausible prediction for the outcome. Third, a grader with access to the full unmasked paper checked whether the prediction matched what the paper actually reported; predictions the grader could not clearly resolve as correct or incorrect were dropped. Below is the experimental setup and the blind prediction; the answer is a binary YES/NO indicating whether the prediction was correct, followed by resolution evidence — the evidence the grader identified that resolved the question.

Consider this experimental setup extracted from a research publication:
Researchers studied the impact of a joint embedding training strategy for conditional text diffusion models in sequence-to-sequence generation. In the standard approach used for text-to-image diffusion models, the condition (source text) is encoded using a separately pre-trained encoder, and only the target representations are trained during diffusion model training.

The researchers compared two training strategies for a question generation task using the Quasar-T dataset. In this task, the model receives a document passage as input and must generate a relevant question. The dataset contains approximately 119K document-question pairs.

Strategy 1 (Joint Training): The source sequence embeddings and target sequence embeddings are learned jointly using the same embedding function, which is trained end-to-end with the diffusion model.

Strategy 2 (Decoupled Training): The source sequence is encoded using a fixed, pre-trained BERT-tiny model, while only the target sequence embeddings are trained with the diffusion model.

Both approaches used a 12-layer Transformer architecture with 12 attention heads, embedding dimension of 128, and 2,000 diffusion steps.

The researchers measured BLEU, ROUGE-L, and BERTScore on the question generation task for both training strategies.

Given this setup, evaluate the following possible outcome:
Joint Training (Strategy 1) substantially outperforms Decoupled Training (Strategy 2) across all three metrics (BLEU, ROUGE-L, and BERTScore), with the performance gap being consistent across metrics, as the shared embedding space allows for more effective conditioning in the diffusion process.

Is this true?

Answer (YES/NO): NO